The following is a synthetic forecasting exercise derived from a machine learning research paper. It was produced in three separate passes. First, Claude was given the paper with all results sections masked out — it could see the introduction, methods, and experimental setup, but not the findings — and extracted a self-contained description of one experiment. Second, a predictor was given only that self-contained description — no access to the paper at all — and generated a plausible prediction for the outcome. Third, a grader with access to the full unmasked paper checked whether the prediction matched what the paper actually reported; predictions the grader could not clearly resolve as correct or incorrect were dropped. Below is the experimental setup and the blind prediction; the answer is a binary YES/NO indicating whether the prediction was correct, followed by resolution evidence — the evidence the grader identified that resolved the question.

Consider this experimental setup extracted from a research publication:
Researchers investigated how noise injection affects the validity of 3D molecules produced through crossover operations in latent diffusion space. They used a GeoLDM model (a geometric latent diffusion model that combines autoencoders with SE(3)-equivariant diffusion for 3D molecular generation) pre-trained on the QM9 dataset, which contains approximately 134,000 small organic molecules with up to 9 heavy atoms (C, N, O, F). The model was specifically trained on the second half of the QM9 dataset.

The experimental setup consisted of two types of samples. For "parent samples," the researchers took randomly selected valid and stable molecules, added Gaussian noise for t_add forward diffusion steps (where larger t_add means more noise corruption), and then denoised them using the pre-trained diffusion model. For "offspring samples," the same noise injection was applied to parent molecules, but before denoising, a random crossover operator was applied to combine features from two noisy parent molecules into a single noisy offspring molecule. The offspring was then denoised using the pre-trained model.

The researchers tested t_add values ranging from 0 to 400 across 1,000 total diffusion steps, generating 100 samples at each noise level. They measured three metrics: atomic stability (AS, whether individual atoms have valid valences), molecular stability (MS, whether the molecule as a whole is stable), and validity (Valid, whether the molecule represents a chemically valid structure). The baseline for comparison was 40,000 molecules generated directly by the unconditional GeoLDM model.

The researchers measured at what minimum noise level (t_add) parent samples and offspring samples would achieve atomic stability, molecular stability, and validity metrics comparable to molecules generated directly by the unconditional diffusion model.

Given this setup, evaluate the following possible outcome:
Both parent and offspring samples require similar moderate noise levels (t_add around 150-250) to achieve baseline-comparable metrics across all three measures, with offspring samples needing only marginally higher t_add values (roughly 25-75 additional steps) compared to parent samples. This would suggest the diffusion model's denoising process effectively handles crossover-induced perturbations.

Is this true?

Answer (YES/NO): NO